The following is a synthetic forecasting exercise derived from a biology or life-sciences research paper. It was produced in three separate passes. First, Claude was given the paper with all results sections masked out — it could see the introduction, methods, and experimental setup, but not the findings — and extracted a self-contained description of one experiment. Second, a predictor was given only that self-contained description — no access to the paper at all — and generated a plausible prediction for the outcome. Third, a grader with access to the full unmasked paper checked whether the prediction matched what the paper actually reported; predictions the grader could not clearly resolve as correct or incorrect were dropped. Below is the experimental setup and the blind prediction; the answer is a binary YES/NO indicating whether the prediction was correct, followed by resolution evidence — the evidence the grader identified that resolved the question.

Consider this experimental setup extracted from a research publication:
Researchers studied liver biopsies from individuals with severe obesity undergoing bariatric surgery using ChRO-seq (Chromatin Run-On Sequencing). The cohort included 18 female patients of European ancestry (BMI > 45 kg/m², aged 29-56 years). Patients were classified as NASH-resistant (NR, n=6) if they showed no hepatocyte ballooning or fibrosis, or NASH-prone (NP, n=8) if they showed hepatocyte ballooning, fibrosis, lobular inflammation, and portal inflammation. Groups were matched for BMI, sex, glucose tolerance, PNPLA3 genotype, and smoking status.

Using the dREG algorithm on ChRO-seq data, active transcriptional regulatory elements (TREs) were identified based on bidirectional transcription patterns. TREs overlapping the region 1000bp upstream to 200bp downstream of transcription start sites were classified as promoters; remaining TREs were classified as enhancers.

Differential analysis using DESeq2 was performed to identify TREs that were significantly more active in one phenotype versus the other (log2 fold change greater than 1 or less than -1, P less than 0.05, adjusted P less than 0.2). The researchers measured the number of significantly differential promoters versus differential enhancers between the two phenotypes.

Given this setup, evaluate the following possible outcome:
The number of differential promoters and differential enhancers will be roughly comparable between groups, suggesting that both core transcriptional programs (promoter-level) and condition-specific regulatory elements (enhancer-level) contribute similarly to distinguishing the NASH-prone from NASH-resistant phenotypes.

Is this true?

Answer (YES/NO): NO